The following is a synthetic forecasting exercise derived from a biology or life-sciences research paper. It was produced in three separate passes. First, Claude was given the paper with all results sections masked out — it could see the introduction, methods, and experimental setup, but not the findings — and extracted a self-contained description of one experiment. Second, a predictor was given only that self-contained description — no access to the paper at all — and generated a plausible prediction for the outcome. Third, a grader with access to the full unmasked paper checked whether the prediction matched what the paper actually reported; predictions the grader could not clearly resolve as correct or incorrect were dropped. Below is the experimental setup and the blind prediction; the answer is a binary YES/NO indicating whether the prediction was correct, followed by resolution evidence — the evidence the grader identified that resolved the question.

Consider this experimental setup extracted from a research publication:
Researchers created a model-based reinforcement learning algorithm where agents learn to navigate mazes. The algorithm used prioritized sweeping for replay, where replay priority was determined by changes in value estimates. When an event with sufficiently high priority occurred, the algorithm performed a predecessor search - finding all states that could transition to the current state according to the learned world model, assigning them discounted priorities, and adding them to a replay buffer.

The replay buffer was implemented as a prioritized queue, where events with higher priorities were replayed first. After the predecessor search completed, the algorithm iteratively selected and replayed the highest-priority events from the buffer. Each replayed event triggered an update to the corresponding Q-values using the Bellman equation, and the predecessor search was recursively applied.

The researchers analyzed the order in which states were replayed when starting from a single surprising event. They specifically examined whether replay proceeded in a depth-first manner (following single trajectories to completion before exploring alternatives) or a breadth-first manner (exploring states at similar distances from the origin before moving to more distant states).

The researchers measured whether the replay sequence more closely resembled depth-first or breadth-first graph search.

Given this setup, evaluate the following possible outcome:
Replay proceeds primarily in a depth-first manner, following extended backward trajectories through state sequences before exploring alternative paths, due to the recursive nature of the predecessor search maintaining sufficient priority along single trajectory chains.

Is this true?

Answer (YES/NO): NO